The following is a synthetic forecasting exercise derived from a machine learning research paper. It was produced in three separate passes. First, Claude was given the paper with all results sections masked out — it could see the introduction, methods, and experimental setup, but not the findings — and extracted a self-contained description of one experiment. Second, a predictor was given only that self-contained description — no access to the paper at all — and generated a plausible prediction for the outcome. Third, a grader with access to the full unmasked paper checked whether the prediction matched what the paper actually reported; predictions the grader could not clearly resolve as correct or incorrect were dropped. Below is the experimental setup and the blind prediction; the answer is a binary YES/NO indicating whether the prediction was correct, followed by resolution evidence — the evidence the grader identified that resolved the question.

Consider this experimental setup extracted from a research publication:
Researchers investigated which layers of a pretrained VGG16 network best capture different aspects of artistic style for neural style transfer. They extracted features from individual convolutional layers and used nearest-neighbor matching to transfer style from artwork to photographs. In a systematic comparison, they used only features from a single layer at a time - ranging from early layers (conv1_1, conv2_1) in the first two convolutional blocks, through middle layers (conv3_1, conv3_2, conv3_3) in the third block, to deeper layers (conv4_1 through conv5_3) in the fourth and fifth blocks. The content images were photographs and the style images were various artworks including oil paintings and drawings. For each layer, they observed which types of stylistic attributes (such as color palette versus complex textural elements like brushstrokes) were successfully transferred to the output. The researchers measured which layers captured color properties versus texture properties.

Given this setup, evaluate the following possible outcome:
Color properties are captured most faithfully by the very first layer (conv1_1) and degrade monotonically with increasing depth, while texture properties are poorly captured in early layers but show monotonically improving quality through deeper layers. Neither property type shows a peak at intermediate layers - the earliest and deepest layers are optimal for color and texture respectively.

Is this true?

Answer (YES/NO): NO